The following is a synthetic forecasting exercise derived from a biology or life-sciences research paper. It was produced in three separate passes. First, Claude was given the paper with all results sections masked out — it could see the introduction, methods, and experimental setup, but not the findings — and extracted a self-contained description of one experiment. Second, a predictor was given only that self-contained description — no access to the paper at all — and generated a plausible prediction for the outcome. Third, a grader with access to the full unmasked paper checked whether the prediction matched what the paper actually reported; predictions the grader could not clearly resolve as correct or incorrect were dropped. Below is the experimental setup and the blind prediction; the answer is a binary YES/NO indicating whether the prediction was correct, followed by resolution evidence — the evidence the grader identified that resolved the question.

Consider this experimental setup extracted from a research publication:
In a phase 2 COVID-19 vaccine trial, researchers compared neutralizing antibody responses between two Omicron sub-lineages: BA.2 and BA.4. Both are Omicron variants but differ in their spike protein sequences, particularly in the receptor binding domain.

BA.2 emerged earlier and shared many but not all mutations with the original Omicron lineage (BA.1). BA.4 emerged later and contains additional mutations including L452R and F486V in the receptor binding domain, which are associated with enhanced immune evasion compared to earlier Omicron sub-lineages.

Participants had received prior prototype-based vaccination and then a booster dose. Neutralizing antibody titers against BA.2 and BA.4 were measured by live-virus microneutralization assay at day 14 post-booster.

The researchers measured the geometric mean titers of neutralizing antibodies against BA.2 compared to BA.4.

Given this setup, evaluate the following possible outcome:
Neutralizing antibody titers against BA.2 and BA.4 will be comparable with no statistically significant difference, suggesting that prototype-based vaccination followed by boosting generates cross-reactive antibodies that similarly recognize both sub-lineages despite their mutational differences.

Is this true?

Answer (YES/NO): YES